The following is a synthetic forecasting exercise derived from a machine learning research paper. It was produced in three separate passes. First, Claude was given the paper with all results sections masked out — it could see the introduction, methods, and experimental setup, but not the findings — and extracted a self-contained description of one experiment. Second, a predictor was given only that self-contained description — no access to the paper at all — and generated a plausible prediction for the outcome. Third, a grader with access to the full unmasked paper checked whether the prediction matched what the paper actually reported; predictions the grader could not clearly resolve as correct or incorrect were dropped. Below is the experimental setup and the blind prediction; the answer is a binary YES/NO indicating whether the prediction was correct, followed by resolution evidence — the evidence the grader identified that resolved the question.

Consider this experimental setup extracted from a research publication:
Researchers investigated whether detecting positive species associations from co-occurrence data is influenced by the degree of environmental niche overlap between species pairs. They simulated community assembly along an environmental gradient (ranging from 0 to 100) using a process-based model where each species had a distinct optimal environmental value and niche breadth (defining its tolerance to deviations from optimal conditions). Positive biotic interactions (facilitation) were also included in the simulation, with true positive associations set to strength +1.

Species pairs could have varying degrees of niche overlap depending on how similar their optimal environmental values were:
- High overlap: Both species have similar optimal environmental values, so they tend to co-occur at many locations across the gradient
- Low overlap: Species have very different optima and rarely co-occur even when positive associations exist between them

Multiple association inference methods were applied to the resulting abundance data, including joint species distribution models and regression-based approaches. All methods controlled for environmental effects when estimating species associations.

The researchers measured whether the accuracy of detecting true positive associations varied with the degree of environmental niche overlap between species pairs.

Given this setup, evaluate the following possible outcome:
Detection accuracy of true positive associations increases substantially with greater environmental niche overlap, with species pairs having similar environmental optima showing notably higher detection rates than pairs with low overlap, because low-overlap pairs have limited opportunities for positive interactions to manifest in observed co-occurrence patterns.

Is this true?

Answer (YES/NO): YES